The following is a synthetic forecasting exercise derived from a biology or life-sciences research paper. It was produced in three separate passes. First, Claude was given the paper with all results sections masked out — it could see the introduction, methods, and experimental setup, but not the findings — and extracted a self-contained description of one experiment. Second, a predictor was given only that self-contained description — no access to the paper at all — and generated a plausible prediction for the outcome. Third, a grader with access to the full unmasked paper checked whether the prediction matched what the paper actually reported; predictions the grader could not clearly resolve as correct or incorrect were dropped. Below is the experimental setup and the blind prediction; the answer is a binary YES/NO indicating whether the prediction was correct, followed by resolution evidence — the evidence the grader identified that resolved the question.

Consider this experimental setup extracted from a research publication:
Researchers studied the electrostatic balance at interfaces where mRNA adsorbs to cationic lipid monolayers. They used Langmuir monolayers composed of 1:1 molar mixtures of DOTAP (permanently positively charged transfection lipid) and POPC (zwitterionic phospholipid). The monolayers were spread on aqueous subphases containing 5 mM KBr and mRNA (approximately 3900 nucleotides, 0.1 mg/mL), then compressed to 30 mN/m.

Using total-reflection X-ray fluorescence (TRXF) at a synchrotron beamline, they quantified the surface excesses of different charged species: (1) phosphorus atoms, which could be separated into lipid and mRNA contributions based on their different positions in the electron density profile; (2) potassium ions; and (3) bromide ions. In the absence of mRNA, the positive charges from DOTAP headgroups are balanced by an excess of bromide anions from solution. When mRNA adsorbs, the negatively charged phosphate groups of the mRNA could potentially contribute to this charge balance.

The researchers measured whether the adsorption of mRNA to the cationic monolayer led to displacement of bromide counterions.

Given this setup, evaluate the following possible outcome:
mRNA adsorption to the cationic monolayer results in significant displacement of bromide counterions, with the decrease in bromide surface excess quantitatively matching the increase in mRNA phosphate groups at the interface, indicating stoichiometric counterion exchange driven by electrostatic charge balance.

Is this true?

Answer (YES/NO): NO